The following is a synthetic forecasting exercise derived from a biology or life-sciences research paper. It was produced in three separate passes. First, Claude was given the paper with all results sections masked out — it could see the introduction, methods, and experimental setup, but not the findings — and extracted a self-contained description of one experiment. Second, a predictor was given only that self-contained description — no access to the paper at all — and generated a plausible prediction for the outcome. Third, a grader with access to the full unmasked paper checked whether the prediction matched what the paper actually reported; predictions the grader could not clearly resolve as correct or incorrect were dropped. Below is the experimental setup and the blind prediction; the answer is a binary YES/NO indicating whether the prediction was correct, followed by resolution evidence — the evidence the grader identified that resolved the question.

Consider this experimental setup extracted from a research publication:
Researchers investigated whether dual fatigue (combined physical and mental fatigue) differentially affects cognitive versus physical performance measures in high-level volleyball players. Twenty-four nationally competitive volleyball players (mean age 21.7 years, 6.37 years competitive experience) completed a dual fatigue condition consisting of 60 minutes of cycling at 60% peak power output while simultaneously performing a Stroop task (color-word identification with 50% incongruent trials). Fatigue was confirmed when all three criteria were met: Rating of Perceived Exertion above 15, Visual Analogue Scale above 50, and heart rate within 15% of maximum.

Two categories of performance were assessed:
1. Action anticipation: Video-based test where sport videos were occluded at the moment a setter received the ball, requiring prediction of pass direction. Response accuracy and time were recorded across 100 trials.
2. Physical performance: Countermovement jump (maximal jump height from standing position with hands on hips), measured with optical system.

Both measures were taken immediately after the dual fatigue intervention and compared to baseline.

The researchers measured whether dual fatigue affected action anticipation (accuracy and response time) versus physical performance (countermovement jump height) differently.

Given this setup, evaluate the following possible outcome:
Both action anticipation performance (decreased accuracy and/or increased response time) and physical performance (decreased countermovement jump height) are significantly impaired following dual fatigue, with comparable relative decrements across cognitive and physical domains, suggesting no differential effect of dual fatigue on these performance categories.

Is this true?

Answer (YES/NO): NO